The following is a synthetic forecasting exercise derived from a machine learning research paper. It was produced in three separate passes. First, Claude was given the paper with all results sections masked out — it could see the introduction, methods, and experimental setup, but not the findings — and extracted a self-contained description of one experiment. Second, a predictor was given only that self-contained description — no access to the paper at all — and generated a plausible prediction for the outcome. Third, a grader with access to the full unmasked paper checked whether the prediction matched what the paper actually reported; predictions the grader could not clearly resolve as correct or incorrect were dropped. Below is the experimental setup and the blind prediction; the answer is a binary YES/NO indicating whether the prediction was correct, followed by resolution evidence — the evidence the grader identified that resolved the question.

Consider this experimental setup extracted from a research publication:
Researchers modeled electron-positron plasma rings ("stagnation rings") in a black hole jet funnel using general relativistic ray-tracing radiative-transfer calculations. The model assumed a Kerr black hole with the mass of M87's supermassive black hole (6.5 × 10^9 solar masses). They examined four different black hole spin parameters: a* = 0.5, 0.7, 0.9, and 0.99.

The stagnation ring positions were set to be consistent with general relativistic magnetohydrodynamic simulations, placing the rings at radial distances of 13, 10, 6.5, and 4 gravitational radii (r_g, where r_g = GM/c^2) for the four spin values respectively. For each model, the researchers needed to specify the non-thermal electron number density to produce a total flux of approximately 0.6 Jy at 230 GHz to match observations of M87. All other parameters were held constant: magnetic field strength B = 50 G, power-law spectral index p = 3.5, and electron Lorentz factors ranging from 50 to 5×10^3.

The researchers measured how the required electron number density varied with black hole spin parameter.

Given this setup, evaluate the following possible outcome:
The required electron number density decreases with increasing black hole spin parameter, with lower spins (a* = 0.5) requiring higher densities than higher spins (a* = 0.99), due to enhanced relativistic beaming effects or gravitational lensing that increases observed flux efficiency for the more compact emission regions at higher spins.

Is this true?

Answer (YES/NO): NO